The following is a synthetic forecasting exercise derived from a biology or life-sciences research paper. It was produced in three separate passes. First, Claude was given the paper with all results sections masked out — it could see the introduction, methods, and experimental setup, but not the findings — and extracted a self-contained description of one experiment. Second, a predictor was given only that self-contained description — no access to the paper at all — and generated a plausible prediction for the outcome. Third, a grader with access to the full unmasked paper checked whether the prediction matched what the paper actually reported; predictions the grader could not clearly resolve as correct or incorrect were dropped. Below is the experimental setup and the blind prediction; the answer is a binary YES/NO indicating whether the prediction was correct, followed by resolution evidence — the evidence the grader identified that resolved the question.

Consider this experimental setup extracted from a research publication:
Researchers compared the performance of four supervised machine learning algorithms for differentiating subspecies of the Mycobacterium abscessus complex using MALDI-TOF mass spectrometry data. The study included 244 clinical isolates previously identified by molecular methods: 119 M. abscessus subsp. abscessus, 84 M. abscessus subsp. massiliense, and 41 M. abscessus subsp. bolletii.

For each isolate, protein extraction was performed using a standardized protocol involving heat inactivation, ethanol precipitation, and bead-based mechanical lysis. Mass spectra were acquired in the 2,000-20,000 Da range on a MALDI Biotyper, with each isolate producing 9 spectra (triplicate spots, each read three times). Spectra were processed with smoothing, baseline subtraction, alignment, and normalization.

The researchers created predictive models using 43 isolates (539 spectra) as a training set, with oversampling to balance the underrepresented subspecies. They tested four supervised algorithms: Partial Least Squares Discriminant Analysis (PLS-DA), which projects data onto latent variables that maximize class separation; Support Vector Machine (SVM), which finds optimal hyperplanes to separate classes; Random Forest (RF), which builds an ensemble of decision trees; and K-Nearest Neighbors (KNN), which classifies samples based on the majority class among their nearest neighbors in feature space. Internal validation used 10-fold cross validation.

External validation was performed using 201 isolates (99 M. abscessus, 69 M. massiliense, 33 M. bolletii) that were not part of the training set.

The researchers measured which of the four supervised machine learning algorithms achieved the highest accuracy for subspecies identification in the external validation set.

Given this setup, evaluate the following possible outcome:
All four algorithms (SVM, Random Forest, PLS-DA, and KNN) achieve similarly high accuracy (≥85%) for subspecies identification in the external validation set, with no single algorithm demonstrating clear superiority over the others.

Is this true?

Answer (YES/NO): NO